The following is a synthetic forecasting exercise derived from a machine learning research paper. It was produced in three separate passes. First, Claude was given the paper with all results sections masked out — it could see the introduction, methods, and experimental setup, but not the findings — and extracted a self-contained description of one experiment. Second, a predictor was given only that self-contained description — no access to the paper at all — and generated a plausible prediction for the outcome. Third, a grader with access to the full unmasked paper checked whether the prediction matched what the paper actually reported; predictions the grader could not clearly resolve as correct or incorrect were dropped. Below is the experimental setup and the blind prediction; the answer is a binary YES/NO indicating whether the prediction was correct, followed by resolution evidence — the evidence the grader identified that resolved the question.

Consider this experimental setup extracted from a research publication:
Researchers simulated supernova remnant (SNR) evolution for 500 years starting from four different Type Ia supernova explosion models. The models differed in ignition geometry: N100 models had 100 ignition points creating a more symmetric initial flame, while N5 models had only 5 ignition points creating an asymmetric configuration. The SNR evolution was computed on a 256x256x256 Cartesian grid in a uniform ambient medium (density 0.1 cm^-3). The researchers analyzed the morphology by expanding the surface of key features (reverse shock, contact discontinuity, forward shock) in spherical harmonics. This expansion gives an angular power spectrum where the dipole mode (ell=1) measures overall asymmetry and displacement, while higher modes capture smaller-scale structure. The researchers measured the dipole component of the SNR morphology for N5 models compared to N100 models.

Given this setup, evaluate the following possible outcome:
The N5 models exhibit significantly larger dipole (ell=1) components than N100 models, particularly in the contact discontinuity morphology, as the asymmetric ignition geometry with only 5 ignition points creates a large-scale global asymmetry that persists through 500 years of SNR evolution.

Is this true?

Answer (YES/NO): YES